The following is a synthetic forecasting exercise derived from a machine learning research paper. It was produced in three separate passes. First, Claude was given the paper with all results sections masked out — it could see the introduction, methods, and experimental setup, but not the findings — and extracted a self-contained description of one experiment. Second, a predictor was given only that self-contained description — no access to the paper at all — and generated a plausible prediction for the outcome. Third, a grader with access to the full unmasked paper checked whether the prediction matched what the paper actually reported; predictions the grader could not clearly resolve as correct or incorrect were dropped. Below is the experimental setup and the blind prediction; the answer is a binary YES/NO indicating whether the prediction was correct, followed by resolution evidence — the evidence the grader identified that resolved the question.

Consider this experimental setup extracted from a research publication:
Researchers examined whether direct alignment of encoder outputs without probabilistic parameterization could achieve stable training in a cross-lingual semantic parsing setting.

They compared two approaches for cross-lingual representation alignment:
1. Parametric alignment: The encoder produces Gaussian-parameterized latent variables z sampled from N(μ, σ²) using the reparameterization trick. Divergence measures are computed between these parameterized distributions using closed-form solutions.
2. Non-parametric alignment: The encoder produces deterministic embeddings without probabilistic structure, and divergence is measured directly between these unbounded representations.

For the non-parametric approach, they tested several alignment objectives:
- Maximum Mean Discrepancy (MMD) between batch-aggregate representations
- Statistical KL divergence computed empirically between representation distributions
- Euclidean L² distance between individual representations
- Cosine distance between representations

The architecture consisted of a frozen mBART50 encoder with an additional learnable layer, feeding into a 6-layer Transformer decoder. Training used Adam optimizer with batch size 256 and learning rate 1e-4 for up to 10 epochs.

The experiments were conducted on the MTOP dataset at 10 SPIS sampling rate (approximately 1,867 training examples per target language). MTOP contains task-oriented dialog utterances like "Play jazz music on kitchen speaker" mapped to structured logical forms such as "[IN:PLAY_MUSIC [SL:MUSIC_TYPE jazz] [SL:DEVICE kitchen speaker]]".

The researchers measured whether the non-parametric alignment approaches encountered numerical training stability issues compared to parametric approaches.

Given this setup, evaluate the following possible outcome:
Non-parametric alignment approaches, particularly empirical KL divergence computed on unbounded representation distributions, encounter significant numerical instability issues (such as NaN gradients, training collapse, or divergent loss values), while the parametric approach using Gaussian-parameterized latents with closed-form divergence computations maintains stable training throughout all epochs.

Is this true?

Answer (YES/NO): YES